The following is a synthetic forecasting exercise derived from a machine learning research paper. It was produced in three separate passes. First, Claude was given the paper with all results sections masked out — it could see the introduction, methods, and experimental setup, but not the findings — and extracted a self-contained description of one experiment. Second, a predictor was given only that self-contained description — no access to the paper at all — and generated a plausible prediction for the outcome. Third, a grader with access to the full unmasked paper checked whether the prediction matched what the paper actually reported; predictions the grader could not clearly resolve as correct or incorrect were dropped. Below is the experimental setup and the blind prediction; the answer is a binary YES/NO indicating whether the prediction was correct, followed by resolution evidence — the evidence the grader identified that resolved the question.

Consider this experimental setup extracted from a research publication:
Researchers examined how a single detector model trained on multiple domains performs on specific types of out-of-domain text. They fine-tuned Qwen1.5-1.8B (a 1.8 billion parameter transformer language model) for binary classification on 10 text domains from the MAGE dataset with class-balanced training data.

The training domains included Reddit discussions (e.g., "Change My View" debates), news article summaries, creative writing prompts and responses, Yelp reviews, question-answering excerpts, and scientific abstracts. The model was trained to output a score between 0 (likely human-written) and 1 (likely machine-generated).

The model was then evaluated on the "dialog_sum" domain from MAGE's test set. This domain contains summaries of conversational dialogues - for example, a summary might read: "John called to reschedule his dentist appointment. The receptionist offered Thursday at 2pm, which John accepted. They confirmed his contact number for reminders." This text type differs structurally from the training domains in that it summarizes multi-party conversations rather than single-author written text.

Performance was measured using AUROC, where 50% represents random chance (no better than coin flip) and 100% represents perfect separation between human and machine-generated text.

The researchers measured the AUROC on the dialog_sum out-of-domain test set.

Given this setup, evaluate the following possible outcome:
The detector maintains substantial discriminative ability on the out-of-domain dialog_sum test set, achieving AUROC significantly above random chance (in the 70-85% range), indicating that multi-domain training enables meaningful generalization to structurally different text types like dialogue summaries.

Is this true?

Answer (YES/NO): NO